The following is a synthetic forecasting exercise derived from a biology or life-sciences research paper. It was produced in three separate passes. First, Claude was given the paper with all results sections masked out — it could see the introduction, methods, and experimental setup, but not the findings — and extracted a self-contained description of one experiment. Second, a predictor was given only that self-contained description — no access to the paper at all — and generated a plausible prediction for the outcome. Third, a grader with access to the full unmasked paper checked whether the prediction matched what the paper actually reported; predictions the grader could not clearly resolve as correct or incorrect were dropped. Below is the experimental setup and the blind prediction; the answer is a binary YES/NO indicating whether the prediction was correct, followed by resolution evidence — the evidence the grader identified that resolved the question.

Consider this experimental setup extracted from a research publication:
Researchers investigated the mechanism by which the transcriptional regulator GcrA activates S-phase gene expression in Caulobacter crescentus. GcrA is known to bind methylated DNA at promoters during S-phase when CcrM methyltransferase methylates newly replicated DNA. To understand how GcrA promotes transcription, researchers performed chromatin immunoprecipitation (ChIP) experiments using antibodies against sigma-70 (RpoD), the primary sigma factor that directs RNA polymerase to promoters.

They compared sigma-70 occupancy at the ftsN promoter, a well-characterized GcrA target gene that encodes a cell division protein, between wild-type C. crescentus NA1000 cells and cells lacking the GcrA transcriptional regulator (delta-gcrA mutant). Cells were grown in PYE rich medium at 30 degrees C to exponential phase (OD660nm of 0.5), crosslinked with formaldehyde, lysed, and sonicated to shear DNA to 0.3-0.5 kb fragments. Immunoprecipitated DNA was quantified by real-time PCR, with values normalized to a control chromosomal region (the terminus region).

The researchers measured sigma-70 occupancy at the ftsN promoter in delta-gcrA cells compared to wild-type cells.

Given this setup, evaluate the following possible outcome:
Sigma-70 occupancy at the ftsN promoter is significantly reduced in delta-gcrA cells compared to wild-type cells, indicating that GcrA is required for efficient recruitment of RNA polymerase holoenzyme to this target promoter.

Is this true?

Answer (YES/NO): YES